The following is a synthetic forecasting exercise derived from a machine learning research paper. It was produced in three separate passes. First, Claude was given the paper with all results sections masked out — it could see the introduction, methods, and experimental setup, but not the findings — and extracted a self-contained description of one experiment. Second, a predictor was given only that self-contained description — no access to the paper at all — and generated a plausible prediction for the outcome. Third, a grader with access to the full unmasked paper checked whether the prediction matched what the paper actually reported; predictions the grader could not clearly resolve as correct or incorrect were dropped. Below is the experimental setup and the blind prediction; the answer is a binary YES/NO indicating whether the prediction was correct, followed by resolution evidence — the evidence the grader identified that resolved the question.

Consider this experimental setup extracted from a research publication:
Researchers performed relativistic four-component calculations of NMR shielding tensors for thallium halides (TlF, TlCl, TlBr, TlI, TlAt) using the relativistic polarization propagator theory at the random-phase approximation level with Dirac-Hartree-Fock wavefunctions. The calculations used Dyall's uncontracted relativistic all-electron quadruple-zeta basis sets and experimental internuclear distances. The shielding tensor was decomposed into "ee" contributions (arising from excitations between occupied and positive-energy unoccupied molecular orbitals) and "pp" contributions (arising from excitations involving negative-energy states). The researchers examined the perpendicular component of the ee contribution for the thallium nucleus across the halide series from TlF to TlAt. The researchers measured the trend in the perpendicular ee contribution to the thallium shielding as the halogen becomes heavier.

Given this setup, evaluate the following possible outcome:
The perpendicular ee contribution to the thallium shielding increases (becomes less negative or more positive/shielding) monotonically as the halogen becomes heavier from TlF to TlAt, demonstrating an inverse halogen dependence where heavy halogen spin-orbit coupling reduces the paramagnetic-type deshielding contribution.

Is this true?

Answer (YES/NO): NO